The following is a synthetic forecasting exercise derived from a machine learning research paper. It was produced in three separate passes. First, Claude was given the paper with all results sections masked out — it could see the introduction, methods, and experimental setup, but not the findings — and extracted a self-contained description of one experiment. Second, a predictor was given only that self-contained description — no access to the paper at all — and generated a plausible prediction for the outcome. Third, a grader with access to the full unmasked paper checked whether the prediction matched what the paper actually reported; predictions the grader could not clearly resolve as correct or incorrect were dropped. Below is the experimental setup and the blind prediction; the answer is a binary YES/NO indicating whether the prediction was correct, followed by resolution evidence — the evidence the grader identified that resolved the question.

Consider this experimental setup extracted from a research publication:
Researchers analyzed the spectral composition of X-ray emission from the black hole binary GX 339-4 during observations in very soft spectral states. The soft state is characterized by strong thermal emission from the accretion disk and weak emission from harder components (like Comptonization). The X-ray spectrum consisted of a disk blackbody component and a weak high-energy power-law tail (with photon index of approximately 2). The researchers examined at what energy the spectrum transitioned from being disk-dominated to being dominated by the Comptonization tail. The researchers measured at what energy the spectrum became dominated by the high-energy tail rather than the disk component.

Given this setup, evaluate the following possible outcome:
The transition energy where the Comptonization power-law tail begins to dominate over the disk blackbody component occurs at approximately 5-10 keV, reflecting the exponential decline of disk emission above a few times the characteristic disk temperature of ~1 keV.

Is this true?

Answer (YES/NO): YES